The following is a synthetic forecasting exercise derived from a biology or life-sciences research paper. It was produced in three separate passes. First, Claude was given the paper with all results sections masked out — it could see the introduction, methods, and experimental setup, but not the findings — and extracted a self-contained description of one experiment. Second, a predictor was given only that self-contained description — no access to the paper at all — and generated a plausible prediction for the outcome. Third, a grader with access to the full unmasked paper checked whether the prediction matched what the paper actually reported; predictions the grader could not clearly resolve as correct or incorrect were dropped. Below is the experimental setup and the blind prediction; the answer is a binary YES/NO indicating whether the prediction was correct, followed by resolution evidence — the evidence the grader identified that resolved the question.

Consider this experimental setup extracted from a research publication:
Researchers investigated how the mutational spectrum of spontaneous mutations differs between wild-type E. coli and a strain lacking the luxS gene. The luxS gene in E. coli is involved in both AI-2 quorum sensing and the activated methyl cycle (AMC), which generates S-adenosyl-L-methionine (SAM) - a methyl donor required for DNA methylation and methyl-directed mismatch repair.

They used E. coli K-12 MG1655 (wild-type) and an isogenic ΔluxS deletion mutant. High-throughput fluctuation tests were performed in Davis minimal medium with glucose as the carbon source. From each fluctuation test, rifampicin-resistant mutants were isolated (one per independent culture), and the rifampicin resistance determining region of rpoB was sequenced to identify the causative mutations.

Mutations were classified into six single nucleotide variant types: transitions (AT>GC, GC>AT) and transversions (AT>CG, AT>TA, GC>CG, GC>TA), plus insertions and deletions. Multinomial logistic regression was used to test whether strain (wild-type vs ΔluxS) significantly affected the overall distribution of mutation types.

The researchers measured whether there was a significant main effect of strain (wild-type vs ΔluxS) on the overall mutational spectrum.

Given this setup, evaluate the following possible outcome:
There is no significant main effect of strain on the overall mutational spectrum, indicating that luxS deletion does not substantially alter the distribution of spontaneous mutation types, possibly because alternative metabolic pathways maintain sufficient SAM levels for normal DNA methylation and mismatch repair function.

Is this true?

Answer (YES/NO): NO